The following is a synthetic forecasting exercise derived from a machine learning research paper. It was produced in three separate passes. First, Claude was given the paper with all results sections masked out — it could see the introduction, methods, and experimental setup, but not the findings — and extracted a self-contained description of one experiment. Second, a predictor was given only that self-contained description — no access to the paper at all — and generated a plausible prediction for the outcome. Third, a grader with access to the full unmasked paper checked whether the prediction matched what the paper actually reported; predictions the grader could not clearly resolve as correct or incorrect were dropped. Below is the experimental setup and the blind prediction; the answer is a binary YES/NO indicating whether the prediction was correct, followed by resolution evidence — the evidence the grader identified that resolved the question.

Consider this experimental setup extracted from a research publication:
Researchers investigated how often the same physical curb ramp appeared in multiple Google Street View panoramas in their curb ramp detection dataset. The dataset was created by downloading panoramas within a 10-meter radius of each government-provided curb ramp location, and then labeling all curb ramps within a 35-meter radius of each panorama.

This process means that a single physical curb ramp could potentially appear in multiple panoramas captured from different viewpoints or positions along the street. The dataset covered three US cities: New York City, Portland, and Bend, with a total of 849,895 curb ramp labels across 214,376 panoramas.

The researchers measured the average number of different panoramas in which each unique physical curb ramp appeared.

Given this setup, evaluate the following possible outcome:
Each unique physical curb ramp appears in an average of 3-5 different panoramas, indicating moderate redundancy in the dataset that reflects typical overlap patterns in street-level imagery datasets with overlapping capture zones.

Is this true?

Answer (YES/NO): YES